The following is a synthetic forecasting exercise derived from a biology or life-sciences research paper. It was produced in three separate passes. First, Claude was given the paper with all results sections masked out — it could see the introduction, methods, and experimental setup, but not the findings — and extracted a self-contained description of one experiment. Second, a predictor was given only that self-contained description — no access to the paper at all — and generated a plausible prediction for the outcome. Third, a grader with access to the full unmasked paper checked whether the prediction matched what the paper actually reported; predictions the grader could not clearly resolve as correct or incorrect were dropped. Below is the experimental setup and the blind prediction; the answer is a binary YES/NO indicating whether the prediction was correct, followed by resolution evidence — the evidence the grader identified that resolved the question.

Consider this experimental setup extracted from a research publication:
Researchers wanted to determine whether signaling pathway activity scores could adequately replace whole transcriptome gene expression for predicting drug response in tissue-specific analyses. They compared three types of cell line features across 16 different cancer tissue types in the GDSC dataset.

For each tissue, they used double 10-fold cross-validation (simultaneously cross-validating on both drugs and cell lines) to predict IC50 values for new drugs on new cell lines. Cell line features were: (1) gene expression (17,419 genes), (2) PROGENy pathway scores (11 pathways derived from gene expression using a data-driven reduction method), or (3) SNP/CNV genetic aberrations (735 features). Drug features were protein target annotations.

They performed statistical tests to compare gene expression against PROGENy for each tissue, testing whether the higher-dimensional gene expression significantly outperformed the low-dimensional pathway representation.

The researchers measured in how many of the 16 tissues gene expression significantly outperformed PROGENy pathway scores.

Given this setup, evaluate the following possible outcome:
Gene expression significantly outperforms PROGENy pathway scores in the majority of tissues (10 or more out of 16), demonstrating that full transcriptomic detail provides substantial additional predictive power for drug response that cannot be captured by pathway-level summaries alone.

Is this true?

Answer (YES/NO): NO